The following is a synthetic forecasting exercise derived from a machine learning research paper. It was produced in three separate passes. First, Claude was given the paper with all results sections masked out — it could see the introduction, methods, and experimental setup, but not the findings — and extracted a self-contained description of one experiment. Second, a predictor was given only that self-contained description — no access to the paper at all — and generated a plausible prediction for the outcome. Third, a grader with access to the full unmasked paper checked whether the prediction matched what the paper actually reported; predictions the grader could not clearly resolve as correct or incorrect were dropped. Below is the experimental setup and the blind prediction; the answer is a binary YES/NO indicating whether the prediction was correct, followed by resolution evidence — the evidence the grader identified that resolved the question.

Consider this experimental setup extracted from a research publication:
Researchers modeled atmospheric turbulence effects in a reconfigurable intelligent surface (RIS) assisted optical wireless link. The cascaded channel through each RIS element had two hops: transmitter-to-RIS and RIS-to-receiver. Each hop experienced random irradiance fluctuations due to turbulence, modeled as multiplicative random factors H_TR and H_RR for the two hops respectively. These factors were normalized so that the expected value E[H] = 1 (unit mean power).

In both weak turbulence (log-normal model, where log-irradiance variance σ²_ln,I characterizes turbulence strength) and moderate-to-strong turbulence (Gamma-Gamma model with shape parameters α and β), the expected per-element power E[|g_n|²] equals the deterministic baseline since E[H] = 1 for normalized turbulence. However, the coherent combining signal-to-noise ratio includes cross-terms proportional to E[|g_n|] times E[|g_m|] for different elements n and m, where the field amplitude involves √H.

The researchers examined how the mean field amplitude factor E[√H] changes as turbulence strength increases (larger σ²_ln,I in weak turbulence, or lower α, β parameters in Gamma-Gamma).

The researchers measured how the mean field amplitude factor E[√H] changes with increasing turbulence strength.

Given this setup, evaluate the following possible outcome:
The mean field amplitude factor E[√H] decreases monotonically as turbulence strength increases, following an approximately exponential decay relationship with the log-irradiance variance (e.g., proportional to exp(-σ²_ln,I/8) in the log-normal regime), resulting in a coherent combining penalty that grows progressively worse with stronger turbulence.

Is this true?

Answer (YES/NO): YES